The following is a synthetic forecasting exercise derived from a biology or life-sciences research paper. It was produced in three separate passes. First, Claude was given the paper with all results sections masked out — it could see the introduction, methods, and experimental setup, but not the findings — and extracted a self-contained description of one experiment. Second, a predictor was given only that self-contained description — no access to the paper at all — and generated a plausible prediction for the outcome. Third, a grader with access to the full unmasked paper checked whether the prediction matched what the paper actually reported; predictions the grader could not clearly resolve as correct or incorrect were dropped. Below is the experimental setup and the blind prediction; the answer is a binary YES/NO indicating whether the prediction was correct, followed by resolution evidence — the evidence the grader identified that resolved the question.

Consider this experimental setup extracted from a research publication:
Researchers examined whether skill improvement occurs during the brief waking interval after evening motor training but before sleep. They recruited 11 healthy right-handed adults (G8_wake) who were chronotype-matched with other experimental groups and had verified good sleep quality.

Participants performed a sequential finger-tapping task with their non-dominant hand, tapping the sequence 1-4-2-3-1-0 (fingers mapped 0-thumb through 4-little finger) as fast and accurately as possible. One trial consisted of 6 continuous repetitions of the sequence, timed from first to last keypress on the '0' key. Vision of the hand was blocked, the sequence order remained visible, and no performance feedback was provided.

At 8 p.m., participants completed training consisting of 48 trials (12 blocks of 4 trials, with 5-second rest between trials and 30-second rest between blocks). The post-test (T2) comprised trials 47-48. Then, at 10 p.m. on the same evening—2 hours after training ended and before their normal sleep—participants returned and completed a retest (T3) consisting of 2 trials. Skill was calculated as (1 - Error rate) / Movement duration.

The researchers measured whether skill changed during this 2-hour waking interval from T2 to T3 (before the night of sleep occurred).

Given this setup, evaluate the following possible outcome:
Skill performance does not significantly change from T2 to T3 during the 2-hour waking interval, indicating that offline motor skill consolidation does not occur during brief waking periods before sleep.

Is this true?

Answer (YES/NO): YES